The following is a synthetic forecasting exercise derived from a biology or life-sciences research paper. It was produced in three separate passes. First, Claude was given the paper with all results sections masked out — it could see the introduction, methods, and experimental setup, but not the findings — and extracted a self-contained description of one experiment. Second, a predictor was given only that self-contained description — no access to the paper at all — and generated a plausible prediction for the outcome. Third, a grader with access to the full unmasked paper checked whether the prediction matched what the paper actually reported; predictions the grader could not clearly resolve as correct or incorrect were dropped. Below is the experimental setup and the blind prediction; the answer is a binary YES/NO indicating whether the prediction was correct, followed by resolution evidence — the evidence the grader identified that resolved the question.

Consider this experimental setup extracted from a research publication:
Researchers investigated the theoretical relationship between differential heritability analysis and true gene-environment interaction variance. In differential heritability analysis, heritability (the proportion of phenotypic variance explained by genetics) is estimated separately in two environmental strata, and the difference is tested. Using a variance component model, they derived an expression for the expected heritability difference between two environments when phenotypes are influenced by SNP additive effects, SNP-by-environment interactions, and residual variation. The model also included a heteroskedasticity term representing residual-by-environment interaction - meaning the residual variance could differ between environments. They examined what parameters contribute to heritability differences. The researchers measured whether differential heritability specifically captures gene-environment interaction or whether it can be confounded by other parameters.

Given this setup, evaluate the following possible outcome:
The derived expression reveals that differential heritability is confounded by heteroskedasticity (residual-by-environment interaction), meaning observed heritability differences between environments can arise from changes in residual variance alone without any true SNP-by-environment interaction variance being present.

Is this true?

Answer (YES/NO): YES